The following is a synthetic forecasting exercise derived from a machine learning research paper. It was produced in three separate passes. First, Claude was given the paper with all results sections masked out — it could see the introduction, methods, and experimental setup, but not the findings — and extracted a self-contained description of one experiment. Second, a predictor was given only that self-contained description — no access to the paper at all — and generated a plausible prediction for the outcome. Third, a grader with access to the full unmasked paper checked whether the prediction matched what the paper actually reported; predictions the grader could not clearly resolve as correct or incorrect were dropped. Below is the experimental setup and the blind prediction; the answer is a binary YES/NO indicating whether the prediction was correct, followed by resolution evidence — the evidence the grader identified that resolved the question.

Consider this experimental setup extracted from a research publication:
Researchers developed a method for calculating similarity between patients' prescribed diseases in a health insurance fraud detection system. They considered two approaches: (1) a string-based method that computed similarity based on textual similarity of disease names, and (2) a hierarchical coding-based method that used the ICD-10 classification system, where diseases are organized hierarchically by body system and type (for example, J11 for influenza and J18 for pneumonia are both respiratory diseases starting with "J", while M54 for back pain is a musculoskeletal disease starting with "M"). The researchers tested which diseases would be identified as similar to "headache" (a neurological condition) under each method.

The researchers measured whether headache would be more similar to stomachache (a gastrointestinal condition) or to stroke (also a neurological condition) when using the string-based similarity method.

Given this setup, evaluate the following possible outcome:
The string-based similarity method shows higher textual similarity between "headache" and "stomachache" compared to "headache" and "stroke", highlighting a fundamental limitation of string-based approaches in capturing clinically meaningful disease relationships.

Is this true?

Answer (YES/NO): YES